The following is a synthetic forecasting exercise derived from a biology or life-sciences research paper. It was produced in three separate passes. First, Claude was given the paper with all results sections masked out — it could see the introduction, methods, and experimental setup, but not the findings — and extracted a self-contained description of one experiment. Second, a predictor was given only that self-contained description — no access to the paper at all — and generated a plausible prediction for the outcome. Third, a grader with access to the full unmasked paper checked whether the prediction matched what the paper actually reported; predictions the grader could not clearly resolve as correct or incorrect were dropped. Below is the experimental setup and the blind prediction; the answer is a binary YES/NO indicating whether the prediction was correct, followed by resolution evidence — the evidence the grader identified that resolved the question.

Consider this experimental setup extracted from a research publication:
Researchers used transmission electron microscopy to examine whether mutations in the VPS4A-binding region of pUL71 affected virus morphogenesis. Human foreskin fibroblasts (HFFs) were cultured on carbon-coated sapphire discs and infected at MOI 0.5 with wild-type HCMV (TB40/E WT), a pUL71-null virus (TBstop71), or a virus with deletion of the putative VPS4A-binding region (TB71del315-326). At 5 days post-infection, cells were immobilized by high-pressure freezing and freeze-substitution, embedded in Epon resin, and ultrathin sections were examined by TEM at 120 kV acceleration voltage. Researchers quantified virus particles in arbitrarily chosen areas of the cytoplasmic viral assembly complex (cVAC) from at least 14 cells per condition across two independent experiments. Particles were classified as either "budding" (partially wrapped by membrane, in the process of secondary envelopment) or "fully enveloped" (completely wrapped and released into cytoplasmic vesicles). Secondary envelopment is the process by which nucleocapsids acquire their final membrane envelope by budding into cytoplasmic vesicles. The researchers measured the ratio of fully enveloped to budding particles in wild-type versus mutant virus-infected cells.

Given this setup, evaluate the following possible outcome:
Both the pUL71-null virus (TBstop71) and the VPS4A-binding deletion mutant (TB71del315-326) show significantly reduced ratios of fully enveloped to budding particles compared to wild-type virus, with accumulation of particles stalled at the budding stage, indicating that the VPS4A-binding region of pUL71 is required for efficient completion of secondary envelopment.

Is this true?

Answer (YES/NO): NO